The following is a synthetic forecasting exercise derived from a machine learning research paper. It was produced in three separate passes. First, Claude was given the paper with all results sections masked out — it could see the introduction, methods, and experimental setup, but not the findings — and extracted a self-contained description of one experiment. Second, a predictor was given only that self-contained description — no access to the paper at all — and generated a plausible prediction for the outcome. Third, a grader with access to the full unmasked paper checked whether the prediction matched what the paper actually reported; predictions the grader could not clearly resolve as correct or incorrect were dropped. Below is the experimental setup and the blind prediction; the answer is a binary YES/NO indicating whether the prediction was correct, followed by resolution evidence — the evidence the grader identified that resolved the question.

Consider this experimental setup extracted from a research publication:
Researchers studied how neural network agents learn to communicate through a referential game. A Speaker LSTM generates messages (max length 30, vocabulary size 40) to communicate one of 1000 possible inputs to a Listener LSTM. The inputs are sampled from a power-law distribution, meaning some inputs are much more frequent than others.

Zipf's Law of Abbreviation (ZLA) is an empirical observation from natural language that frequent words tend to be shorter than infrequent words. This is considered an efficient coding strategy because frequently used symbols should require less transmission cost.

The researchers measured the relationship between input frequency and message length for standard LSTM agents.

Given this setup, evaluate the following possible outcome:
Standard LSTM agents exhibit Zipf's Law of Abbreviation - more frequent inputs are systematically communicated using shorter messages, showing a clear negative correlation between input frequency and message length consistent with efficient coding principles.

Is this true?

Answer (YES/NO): NO